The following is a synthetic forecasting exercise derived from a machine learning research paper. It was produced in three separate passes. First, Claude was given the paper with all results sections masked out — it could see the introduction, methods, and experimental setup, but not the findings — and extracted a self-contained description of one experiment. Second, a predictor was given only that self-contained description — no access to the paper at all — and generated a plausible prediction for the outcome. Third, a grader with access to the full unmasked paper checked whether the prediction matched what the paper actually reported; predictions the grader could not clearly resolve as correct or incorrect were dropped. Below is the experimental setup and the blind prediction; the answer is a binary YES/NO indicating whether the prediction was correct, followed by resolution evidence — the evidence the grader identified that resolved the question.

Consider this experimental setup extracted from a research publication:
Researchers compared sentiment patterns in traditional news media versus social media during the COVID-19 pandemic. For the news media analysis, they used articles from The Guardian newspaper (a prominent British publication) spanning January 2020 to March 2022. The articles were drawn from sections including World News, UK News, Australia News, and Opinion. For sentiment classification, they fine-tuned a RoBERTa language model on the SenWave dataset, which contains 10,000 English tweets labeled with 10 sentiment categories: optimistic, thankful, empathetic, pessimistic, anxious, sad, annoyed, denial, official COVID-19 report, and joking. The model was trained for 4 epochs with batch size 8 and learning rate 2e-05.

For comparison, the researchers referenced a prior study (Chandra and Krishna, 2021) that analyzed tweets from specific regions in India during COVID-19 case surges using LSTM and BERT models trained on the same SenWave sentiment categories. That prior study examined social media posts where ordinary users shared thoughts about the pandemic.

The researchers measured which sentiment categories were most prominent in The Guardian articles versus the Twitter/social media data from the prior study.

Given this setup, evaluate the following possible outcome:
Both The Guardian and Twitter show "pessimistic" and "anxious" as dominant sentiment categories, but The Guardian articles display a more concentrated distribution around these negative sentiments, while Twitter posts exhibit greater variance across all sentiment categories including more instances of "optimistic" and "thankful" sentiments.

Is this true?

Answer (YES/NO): NO